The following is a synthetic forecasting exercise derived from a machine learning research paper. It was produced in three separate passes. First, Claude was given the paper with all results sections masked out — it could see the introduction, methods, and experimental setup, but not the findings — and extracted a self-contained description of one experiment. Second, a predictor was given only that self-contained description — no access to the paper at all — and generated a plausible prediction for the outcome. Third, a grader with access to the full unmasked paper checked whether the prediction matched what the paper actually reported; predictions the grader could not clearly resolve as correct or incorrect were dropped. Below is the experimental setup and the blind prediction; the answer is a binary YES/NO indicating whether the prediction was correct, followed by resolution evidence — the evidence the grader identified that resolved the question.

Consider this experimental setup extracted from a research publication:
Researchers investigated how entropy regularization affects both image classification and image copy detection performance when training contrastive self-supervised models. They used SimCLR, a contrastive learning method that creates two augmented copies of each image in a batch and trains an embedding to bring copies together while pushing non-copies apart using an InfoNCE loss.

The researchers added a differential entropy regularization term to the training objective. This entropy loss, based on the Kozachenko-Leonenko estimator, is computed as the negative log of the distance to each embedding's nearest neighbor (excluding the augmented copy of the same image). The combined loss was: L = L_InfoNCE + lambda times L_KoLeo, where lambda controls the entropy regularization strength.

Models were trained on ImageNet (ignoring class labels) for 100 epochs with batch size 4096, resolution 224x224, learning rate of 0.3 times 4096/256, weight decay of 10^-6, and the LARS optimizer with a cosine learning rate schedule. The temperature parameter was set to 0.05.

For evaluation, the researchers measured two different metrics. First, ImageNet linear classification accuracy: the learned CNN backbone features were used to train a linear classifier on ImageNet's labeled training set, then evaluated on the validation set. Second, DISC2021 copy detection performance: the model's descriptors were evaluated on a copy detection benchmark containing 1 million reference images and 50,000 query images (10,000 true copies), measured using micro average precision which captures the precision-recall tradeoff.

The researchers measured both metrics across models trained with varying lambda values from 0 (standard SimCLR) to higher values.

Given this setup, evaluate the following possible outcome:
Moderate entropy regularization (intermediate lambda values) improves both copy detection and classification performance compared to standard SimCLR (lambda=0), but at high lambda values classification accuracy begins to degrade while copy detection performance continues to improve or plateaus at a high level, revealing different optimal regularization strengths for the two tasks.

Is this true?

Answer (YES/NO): NO